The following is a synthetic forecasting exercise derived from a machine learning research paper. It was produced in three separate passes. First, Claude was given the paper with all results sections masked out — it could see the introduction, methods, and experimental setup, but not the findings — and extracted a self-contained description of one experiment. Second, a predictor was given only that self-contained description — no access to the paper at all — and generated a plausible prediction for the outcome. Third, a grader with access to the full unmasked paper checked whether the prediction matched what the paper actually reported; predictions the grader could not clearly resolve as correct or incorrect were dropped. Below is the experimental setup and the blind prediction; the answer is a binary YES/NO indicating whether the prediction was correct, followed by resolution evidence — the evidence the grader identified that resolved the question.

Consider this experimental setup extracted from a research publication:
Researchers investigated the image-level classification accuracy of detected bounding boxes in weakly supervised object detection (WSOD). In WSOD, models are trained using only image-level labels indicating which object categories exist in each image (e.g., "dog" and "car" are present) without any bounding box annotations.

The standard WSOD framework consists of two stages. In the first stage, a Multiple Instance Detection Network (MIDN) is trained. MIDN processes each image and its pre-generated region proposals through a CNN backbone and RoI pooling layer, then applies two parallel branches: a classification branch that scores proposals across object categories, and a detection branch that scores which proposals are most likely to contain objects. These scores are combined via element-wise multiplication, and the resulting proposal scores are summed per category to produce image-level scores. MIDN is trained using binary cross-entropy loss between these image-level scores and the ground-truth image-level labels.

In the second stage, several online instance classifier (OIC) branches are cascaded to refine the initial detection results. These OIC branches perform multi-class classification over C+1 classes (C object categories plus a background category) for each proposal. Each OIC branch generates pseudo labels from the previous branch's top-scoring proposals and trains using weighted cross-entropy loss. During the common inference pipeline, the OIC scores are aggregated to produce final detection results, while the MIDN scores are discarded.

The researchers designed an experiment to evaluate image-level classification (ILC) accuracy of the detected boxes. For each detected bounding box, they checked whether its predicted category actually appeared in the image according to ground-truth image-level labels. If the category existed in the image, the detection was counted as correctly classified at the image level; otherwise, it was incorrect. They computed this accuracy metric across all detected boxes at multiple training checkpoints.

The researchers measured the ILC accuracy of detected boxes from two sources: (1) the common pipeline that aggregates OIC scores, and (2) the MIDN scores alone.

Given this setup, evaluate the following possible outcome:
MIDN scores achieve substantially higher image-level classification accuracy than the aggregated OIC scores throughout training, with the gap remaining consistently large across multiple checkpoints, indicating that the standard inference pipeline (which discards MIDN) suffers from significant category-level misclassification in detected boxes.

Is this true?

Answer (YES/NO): YES